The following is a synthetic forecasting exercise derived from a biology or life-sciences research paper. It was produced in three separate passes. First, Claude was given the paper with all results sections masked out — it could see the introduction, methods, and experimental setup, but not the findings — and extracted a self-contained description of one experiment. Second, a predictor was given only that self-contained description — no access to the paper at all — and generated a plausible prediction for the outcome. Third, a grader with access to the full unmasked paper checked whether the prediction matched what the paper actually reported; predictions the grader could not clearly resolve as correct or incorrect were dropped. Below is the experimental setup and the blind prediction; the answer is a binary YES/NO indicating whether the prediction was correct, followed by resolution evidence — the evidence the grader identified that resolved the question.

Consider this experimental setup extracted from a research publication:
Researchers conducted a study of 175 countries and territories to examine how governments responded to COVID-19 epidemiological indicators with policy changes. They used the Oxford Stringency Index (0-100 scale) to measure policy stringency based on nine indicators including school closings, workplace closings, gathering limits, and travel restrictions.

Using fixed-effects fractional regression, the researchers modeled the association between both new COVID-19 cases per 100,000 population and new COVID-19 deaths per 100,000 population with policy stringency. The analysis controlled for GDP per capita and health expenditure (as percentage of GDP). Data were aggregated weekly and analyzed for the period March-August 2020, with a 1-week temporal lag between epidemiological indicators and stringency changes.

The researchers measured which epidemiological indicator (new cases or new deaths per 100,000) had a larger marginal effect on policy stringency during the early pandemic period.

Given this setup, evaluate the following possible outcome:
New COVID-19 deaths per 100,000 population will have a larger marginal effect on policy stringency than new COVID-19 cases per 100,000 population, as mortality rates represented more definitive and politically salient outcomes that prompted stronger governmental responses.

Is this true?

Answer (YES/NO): YES